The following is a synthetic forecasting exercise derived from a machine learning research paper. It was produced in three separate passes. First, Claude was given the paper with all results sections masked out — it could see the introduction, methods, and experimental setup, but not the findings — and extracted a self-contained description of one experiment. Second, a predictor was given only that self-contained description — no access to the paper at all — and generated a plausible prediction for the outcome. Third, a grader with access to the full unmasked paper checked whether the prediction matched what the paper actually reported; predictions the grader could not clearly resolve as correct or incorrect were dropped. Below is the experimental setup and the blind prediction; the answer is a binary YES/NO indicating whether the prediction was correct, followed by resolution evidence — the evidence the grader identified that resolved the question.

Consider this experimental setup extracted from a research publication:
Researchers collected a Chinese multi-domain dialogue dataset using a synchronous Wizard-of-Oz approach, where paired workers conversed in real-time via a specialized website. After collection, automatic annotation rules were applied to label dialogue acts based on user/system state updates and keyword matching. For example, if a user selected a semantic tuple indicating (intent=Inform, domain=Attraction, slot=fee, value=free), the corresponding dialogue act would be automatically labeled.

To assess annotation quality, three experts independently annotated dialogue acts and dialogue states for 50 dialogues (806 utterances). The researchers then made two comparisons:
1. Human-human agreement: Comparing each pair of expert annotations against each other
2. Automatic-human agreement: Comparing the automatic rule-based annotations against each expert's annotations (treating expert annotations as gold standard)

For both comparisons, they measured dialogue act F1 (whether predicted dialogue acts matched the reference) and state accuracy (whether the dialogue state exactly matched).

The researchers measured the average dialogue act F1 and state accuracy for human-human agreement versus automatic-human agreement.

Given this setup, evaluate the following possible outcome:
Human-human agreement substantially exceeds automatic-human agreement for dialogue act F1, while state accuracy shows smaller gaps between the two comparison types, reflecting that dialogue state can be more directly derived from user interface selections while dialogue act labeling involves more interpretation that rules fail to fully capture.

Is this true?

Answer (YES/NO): NO